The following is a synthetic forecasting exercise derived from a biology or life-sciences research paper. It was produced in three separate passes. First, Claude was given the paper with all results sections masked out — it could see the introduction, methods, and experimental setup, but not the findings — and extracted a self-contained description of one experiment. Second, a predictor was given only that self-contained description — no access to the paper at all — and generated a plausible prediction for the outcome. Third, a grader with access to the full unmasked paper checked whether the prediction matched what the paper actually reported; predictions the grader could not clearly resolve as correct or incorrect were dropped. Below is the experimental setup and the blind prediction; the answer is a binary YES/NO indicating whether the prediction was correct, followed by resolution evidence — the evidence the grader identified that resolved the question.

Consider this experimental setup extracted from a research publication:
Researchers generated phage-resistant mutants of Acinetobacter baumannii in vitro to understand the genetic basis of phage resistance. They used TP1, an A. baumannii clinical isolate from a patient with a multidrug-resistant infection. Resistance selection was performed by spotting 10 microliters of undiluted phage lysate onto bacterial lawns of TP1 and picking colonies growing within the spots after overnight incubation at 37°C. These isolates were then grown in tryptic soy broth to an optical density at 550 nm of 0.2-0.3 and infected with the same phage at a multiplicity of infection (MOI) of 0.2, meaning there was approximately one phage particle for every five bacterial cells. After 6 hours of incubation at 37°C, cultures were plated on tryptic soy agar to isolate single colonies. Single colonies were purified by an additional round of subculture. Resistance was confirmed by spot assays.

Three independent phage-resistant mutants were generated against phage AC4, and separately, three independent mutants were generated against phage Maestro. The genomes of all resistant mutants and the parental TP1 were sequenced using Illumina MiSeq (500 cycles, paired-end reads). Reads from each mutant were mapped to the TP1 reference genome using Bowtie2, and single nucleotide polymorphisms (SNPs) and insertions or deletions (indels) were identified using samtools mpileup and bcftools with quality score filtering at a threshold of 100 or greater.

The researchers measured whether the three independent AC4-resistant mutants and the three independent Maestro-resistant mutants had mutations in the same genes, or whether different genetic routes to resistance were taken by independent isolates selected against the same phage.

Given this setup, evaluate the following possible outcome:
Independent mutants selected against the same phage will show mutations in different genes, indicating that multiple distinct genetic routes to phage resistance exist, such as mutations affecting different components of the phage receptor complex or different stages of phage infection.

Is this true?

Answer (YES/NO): NO